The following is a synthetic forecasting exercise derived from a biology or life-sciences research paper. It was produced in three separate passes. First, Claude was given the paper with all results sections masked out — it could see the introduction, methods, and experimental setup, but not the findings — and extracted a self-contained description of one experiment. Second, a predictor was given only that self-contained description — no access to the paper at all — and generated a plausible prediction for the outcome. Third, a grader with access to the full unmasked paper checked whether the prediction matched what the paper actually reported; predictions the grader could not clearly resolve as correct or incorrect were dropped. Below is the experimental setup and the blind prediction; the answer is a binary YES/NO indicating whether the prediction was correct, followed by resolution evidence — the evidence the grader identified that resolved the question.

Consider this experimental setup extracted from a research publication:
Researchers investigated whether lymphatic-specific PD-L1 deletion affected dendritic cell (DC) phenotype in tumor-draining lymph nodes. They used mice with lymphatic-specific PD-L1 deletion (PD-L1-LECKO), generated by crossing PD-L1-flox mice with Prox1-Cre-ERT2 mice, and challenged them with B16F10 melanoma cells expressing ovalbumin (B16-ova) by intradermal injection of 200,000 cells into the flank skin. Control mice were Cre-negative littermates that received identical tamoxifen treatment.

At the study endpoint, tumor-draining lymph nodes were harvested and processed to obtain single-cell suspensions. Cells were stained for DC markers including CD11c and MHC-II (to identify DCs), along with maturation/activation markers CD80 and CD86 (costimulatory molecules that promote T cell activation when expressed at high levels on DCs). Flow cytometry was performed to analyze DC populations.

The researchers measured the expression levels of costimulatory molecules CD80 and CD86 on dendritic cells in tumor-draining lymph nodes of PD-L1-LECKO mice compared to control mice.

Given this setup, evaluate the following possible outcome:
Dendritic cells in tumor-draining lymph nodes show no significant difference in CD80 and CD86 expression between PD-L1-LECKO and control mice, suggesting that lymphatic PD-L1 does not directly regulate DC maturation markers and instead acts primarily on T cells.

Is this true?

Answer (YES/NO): YES